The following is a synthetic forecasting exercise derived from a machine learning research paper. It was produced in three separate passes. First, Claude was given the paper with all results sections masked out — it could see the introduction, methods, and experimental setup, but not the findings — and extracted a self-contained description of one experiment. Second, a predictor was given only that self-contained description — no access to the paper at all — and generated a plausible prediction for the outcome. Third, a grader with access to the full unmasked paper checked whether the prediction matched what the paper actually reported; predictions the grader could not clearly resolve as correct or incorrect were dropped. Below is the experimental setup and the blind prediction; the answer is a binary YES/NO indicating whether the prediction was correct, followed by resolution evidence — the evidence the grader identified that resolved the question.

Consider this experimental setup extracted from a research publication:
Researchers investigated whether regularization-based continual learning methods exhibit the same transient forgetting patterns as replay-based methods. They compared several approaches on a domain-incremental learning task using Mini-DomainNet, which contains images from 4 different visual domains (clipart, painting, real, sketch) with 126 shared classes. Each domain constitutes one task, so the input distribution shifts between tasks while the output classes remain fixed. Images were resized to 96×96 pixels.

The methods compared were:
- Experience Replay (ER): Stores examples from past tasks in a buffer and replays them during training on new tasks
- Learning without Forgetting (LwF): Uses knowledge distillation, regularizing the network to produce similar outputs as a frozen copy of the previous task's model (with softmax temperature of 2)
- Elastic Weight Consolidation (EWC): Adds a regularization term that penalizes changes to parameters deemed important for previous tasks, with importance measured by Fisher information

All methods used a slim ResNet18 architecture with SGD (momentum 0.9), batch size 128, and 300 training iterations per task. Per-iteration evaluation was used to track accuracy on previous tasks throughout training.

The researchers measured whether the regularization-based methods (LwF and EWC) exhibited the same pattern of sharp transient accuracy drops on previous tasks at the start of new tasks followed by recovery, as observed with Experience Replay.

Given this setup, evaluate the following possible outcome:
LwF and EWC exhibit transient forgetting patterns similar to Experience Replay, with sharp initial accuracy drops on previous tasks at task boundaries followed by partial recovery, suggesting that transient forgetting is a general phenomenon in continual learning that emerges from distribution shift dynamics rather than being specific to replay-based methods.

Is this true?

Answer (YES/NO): NO